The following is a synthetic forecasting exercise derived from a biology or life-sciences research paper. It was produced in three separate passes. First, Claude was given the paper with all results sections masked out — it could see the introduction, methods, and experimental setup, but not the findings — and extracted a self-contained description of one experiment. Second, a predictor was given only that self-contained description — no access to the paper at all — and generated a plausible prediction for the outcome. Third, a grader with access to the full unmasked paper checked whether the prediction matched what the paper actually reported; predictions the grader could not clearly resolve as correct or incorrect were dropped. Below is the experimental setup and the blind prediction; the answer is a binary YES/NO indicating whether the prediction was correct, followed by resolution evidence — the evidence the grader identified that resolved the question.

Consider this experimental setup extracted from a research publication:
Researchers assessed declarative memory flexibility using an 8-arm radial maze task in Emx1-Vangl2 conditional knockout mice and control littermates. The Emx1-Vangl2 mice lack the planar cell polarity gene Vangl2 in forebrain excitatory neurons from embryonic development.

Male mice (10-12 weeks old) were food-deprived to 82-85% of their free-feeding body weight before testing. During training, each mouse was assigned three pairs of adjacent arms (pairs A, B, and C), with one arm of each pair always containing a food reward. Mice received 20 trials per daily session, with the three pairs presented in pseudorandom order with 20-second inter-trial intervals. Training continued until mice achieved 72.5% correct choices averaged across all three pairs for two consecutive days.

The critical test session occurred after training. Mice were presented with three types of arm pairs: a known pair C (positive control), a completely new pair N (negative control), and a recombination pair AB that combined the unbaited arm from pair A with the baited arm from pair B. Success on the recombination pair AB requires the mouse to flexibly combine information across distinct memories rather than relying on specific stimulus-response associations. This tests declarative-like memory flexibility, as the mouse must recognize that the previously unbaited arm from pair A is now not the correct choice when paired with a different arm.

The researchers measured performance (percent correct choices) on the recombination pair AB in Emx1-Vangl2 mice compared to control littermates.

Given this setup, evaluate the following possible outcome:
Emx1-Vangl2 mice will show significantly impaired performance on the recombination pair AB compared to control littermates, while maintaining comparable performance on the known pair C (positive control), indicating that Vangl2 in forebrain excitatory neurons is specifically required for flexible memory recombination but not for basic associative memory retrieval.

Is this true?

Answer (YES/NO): YES